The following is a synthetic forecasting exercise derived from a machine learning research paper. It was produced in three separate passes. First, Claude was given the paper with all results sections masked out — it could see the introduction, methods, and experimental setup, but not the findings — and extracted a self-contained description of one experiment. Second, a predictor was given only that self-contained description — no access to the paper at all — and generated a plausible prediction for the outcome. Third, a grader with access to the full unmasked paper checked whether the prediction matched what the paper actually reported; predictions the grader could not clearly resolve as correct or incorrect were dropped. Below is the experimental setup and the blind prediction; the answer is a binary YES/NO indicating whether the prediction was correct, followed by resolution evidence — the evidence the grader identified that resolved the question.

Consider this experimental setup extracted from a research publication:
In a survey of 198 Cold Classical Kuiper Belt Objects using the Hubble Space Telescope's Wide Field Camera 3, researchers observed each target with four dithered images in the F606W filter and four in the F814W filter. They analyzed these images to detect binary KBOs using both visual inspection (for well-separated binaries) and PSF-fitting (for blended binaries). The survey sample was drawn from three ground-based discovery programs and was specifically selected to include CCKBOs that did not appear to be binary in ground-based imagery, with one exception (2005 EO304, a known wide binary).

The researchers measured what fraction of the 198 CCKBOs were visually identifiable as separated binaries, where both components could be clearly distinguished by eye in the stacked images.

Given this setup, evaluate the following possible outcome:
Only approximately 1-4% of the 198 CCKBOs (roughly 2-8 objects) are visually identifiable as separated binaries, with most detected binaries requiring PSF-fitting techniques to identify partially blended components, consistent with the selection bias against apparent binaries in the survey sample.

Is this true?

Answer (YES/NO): NO